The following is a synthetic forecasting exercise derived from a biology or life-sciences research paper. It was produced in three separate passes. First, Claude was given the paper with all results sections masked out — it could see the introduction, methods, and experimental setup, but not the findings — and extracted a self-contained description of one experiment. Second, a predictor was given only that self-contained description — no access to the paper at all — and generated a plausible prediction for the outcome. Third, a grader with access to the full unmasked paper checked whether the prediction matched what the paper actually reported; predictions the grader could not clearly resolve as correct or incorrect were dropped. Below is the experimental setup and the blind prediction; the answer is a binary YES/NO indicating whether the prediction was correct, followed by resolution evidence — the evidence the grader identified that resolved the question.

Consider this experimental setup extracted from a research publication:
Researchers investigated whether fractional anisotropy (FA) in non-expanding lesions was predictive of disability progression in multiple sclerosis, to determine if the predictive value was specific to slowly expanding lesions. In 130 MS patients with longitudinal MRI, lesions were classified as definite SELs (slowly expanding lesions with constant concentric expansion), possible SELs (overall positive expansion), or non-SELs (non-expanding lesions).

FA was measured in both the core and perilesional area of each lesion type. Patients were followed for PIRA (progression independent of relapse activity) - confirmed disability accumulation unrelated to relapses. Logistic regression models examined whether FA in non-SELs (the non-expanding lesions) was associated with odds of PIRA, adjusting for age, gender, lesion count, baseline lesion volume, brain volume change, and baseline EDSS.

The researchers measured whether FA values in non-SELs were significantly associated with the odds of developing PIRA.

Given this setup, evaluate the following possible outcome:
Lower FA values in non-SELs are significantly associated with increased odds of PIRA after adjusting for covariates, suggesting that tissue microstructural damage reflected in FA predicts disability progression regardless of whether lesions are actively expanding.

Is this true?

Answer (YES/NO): NO